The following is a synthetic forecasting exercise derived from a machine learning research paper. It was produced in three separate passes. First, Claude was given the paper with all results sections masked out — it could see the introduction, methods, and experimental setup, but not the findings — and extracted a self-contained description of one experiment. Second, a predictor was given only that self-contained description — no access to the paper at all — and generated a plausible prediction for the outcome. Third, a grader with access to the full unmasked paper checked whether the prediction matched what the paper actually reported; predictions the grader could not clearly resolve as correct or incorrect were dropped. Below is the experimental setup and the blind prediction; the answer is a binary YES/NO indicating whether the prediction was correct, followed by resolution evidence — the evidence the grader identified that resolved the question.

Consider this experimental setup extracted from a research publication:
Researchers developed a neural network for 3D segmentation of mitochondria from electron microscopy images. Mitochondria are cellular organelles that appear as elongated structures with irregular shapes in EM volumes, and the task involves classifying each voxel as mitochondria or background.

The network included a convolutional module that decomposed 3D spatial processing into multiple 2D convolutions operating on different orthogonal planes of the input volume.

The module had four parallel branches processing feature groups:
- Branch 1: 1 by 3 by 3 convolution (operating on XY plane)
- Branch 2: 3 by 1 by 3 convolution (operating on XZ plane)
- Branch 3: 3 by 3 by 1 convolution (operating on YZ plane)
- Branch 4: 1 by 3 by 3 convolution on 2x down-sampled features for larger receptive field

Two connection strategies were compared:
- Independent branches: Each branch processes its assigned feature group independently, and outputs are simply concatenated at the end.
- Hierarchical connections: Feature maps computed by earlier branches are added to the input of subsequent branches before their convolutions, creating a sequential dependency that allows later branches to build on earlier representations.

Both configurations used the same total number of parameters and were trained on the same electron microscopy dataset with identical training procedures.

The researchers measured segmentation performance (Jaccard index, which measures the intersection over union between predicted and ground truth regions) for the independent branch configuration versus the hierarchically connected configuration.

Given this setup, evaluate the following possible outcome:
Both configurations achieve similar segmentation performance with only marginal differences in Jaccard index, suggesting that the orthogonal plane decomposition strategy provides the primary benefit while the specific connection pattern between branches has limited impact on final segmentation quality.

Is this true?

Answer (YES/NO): NO